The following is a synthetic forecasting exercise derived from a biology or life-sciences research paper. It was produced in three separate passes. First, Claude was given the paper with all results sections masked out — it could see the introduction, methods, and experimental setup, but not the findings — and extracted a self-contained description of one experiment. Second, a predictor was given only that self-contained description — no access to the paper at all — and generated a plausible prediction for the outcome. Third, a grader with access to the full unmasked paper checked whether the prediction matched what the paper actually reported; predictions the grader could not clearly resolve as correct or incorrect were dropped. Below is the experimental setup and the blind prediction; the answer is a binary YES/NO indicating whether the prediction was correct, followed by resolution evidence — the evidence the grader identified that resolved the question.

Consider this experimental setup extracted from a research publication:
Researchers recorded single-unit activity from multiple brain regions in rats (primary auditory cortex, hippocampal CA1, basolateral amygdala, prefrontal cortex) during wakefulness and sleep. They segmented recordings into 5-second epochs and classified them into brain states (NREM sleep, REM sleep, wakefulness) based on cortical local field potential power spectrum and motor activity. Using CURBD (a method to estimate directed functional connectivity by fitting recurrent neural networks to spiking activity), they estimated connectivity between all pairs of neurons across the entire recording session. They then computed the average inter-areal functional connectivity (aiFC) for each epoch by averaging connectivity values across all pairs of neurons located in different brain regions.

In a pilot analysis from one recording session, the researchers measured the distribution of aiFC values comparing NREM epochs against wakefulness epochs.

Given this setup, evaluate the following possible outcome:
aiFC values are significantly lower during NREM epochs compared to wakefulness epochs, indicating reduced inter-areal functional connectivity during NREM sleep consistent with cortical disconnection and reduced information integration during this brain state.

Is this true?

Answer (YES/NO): YES